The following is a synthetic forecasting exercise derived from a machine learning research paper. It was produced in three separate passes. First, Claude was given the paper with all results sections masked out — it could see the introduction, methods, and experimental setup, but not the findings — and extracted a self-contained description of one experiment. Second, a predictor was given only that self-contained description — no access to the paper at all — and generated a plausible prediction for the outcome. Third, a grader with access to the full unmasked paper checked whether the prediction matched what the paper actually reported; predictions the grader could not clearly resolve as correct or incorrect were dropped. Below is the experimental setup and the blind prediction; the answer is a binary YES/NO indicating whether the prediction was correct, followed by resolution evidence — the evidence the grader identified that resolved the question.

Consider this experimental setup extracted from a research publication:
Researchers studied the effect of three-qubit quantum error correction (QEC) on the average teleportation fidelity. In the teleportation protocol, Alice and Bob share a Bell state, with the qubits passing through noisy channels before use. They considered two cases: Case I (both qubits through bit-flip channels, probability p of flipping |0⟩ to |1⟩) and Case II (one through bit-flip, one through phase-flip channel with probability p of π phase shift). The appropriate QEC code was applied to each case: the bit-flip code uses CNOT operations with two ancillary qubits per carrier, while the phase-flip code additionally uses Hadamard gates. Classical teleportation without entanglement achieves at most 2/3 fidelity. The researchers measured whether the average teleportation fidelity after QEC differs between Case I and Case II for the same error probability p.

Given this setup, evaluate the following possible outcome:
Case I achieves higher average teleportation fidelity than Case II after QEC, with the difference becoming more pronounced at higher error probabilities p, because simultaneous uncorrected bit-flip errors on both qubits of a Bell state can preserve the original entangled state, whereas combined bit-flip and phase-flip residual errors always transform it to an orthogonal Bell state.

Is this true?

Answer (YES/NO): NO